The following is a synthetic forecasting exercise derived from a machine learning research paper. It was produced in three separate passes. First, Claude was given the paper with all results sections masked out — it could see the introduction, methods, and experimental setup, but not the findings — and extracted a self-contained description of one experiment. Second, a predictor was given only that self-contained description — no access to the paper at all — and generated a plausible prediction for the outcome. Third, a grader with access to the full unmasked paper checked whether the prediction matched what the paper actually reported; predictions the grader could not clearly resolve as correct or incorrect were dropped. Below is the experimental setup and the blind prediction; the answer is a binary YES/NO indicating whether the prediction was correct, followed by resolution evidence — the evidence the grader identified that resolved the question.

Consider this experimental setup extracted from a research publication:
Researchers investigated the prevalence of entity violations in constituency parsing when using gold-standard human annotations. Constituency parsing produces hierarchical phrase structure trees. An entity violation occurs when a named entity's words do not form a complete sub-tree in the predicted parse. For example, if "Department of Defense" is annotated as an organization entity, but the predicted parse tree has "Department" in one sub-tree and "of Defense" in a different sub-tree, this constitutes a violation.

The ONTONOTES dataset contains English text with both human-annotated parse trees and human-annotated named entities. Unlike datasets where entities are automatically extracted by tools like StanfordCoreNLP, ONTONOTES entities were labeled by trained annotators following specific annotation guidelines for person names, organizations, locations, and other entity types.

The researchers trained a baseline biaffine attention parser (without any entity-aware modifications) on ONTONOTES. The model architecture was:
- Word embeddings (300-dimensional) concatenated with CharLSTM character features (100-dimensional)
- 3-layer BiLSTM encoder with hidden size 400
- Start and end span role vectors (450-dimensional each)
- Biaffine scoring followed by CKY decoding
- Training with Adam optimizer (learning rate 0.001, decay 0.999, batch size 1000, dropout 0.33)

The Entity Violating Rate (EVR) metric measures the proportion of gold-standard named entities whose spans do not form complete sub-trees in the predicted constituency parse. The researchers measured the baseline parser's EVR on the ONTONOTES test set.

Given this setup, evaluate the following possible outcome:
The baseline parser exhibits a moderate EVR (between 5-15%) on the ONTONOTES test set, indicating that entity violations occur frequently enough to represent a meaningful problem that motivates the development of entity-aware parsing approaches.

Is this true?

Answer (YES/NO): NO